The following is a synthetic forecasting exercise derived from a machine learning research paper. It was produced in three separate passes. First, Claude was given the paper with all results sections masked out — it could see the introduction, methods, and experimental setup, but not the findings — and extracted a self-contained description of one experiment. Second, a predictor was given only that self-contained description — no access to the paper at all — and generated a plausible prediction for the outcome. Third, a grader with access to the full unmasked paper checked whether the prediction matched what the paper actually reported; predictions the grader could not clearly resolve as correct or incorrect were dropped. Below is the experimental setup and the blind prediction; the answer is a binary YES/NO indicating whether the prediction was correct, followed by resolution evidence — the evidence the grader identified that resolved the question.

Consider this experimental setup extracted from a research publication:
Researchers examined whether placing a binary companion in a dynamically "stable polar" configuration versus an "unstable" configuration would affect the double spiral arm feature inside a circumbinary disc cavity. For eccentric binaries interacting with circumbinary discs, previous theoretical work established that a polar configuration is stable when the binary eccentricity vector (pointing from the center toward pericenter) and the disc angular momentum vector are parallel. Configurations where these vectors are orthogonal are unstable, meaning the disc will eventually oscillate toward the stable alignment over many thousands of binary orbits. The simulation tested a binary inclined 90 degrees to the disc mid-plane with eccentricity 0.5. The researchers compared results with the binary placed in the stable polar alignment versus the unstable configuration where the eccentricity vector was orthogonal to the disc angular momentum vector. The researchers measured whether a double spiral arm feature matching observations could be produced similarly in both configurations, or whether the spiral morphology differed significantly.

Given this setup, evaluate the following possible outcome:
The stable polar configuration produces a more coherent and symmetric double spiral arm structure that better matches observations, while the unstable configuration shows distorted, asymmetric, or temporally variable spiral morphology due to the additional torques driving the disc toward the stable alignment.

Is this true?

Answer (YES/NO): NO